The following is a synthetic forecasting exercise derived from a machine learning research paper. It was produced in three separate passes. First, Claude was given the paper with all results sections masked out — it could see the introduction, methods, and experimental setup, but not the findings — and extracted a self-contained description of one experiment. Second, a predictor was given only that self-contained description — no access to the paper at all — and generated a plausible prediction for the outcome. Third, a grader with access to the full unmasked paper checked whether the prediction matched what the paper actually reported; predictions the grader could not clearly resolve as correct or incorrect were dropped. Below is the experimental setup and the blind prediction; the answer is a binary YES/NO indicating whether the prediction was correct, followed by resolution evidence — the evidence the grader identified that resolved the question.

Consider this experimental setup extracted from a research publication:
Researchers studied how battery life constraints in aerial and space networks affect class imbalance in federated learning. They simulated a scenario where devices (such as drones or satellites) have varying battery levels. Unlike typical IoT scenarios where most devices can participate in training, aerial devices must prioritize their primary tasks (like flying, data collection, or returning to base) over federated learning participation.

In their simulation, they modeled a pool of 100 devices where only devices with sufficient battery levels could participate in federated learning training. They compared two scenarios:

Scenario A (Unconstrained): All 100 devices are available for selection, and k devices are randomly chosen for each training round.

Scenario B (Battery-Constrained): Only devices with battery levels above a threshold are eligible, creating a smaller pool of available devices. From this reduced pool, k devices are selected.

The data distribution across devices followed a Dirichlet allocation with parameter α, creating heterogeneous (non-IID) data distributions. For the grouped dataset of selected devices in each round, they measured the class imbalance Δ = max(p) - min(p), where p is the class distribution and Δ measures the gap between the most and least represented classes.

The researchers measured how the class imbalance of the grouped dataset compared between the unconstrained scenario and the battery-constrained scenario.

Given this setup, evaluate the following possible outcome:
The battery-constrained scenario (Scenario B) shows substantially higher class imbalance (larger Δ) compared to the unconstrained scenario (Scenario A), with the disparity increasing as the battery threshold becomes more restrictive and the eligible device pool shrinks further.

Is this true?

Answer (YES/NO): YES